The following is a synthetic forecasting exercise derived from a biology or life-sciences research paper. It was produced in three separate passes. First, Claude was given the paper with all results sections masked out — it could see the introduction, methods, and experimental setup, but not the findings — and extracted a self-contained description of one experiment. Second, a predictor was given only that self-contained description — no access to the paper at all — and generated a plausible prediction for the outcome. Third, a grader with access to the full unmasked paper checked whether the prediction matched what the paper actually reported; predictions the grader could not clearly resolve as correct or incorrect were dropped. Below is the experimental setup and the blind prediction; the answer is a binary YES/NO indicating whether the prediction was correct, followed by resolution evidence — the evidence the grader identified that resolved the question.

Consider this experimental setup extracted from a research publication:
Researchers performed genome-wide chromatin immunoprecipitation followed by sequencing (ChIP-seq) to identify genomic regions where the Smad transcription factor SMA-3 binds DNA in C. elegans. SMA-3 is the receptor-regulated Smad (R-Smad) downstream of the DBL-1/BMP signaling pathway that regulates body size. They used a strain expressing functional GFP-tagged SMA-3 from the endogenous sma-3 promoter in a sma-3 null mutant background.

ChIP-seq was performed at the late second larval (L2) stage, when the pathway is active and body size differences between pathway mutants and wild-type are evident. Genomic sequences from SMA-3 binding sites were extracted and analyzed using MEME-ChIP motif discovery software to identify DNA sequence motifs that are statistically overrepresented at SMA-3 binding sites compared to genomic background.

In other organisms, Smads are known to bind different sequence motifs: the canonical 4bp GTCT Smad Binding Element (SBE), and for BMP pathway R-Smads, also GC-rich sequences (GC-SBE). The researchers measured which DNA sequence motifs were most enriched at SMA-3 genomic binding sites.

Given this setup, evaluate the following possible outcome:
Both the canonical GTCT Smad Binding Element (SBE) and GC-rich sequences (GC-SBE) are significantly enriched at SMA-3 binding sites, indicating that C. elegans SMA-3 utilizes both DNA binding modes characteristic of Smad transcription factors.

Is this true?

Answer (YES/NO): NO